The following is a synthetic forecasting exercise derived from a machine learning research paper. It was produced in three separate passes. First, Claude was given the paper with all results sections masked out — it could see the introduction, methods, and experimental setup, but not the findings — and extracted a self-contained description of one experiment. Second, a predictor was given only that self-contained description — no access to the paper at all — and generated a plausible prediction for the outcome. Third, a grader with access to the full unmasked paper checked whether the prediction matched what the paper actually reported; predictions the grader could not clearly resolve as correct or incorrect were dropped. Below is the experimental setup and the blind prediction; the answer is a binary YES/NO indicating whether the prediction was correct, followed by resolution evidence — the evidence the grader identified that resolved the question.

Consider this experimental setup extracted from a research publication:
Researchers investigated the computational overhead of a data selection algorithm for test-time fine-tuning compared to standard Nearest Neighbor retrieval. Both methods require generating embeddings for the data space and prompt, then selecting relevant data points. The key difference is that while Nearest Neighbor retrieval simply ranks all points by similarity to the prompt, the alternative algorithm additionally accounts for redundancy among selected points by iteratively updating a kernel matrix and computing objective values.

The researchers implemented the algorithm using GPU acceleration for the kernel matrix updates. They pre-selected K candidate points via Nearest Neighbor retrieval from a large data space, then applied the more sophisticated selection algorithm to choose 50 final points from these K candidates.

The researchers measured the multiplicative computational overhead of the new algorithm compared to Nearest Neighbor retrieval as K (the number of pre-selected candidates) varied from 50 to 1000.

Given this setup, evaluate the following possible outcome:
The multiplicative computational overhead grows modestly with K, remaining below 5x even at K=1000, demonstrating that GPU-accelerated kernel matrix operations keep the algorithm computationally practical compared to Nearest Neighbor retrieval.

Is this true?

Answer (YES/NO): YES